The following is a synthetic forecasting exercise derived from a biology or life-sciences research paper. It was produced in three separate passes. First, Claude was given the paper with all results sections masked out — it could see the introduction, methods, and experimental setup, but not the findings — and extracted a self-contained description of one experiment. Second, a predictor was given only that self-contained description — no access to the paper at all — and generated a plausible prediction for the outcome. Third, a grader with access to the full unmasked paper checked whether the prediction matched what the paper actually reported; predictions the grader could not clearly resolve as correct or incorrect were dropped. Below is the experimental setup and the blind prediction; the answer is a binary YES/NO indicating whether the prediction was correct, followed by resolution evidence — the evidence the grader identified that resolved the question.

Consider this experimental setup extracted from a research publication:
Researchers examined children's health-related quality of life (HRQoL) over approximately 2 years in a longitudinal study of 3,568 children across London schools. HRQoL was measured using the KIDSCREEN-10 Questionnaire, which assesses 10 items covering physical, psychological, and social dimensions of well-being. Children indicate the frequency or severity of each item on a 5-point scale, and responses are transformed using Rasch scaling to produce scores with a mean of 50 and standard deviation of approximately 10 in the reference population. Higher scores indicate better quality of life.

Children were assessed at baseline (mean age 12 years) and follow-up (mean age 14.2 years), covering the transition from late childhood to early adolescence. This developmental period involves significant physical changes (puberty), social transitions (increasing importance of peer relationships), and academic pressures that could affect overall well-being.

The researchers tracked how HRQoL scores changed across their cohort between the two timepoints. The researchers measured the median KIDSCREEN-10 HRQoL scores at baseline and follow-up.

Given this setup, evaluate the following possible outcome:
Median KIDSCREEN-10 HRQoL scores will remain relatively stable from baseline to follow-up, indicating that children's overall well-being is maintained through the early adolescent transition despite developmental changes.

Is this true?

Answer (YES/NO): NO